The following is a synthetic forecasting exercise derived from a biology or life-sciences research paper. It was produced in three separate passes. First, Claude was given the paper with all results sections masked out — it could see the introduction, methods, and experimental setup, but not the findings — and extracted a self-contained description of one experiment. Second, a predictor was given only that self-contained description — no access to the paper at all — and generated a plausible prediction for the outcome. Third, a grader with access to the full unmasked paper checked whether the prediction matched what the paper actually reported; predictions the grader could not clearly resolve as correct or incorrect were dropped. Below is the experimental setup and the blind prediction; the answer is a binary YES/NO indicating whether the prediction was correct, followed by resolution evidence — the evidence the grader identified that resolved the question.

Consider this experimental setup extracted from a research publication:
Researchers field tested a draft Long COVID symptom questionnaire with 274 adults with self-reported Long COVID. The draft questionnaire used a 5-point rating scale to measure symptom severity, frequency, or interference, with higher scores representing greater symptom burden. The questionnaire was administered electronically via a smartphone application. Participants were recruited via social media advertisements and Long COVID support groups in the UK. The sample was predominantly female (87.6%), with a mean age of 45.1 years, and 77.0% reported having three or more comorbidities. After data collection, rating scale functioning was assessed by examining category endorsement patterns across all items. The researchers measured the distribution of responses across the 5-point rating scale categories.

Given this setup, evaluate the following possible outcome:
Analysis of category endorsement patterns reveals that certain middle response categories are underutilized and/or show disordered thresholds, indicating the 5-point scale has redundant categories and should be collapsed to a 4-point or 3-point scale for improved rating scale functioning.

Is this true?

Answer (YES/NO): NO